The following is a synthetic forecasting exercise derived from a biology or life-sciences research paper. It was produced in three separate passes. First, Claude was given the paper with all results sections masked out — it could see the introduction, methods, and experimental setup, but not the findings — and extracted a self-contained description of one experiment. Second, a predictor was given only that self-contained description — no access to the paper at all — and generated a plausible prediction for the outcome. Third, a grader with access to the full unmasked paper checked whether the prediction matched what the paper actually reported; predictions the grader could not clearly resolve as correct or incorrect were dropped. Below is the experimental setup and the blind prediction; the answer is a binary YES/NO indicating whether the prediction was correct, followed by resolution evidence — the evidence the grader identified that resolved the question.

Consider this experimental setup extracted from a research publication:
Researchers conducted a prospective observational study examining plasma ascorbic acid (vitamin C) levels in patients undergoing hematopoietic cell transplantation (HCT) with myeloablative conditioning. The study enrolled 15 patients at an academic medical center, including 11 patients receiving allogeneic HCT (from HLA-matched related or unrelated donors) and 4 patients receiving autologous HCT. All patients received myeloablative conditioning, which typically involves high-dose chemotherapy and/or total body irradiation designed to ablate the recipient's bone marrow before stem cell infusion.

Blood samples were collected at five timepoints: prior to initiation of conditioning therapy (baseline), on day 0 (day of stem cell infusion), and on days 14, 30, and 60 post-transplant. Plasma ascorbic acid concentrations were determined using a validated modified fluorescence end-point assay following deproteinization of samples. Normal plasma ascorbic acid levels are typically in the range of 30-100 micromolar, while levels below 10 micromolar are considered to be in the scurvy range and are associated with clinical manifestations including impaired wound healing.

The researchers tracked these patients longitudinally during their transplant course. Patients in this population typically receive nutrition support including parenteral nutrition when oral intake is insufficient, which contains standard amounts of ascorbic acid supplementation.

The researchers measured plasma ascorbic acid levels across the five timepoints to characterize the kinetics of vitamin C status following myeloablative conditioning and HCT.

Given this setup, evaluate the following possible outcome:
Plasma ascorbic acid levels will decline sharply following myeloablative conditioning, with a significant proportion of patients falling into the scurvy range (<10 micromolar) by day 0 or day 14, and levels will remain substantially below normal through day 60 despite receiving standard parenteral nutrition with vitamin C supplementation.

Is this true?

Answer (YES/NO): NO